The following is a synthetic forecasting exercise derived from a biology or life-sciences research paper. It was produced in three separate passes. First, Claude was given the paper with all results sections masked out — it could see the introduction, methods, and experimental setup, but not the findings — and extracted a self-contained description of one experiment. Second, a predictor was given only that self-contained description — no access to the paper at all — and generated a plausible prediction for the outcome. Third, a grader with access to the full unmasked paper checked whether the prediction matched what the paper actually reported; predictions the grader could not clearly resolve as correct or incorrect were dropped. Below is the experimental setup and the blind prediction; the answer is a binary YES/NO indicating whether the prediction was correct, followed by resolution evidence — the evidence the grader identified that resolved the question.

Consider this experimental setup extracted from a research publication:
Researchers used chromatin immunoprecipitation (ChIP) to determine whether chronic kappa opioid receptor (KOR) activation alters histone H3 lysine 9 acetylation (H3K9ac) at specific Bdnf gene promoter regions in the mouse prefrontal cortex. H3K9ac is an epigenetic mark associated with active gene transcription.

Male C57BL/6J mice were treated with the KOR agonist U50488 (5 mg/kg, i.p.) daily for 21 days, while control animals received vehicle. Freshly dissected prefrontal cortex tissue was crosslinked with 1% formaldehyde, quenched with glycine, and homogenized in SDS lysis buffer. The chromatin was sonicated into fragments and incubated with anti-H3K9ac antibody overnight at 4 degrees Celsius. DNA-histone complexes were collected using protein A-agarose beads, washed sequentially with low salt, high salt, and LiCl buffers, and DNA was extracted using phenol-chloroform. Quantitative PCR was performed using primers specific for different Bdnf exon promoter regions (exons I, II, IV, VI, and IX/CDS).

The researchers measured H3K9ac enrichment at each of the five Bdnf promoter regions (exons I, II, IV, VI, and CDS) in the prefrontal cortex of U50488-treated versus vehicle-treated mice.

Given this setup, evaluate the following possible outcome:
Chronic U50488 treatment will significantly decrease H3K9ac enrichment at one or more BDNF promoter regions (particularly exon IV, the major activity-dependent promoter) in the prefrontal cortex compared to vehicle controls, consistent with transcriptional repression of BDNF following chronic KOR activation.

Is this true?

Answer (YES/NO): YES